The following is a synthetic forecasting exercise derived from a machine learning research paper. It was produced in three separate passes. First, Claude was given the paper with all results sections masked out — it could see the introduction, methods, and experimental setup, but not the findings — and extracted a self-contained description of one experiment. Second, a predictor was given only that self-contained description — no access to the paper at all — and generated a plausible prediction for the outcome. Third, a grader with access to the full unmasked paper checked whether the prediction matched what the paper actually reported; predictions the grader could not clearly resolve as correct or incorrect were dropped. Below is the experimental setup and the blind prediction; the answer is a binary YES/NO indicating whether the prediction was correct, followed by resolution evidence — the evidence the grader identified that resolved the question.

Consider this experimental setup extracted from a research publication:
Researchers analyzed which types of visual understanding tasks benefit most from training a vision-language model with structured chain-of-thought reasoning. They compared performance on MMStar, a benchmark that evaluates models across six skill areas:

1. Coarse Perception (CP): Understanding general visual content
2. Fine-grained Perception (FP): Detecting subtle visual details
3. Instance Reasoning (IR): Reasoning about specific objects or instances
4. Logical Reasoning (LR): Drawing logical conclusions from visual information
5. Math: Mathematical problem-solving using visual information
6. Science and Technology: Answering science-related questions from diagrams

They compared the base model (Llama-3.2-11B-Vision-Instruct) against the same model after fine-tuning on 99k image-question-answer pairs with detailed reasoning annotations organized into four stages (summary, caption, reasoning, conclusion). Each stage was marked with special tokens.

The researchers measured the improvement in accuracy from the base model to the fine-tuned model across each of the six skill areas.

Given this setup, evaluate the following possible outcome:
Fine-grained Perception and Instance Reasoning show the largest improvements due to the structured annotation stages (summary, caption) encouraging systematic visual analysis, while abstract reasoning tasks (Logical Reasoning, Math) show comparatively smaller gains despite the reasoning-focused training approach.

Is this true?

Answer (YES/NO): NO